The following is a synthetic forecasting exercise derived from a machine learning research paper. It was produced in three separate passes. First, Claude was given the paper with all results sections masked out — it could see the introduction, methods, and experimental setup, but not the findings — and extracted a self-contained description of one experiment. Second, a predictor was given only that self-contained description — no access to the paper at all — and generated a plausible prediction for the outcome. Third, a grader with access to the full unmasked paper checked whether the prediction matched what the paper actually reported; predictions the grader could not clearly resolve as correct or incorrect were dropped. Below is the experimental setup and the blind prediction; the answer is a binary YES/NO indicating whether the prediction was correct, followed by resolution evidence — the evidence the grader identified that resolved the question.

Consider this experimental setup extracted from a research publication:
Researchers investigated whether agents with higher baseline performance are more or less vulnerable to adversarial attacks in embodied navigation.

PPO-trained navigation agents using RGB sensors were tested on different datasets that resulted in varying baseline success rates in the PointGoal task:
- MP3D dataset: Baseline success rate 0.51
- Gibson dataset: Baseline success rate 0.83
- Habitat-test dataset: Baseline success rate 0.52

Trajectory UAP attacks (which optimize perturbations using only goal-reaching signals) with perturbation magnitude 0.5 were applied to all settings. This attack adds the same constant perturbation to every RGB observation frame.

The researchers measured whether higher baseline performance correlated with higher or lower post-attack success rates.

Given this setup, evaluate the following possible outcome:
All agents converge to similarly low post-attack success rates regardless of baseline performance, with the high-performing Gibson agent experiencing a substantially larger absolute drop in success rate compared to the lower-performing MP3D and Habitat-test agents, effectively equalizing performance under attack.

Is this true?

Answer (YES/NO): YES